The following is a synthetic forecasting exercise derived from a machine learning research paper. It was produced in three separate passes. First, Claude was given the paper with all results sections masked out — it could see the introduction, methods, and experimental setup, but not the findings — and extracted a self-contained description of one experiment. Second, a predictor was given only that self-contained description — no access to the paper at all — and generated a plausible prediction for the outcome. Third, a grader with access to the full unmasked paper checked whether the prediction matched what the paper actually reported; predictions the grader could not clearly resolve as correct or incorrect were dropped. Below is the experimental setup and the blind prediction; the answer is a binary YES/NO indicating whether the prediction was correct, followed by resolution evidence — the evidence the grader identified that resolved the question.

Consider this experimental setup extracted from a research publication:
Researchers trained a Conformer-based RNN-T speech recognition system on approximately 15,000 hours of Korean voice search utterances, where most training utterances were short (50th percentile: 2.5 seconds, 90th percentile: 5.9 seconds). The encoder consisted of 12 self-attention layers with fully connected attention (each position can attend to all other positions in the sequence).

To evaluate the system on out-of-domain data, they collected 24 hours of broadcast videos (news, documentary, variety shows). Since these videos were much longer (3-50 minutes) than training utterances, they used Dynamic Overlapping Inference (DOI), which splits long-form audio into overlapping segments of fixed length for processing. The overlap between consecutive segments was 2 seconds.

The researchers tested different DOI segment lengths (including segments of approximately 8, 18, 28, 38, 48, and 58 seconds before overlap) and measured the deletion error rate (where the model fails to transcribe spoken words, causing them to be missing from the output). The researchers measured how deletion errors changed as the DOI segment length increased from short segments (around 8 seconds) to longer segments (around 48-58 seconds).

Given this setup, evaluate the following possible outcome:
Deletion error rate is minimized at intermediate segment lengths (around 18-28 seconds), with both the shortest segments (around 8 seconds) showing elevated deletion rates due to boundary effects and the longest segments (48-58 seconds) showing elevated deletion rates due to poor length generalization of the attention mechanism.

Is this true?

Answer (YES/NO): NO